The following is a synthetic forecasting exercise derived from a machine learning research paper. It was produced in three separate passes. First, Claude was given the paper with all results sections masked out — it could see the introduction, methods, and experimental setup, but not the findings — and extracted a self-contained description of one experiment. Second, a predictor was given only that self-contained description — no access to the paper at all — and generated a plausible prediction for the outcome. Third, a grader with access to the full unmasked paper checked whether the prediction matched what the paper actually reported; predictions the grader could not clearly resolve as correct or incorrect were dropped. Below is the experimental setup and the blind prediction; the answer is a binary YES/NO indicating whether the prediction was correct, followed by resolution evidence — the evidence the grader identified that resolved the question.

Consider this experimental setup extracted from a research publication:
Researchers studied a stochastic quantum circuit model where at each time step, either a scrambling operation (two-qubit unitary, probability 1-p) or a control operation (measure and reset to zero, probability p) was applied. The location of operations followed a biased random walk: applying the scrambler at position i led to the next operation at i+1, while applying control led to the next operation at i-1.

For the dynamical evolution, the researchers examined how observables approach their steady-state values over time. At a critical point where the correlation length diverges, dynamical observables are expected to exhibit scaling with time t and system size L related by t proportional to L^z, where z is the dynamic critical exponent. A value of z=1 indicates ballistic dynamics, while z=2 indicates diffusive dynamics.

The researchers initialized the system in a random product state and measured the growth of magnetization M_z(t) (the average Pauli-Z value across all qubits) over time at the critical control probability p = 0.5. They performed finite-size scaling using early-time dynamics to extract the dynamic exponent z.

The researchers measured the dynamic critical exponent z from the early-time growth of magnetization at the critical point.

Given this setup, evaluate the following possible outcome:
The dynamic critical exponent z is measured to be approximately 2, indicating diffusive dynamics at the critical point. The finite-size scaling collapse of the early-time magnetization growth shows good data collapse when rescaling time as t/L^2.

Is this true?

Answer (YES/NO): YES